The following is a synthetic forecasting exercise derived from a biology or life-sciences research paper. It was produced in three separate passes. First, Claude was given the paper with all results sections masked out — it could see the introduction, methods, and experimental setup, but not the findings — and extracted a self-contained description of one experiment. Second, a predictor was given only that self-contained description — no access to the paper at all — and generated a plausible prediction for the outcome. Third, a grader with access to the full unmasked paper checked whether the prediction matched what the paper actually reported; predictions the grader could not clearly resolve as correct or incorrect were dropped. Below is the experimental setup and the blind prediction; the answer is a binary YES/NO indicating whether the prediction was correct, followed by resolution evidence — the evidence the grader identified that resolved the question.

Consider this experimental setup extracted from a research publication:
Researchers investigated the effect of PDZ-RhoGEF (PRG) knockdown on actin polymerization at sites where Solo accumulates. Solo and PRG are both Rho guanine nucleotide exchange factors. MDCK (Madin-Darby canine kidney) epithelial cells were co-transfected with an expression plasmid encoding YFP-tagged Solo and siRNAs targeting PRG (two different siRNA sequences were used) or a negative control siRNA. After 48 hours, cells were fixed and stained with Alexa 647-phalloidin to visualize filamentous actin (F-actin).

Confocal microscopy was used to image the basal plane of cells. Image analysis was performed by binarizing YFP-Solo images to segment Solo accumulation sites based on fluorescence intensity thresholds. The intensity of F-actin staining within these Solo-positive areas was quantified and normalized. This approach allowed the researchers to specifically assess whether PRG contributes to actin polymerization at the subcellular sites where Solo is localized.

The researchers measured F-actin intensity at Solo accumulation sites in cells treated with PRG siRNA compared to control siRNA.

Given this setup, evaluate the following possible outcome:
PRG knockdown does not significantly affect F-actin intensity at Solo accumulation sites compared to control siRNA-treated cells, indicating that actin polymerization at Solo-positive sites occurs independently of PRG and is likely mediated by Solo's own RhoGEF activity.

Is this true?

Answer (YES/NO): NO